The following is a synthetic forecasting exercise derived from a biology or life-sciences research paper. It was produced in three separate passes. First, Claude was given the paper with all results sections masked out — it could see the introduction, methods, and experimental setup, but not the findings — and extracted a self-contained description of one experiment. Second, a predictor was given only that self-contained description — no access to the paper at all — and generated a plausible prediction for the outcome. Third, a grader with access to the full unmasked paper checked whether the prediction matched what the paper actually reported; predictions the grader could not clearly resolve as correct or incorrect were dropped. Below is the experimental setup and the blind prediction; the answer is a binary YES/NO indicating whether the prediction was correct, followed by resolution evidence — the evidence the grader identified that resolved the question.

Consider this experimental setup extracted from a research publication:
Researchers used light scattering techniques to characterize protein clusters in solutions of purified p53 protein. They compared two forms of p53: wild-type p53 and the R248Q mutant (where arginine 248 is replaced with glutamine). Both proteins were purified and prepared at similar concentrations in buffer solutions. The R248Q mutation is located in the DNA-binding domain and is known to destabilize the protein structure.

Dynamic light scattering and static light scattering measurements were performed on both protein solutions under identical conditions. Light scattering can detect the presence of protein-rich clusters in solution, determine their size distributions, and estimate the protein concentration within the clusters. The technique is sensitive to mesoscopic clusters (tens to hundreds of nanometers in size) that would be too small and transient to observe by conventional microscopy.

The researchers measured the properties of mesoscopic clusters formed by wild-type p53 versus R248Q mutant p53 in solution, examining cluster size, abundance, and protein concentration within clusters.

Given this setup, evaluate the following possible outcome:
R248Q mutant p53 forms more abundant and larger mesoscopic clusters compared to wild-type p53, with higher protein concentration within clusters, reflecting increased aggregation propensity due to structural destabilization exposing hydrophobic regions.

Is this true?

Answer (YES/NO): NO